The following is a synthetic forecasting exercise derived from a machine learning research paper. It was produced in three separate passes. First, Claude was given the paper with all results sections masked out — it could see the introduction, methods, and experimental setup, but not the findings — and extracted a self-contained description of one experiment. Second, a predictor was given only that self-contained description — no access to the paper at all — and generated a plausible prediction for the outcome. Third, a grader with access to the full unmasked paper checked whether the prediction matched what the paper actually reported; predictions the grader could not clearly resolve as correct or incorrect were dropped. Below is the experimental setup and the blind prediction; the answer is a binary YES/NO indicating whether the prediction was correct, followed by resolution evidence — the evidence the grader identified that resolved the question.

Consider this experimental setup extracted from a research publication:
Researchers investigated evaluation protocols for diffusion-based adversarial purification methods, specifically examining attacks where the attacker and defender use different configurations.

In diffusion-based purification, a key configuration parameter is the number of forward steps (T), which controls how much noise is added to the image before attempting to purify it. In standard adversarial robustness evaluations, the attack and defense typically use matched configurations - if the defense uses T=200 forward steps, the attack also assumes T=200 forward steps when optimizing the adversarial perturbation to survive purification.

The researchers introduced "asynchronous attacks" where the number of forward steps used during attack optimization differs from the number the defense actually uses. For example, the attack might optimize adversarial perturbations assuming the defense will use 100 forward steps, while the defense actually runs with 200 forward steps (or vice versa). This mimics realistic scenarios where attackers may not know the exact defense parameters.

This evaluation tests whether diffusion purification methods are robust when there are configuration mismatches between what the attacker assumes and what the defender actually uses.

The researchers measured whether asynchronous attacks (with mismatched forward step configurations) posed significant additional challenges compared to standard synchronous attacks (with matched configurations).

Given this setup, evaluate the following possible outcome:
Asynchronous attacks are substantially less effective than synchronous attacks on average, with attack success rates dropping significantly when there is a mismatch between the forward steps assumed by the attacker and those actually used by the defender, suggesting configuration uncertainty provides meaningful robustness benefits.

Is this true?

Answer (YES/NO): NO